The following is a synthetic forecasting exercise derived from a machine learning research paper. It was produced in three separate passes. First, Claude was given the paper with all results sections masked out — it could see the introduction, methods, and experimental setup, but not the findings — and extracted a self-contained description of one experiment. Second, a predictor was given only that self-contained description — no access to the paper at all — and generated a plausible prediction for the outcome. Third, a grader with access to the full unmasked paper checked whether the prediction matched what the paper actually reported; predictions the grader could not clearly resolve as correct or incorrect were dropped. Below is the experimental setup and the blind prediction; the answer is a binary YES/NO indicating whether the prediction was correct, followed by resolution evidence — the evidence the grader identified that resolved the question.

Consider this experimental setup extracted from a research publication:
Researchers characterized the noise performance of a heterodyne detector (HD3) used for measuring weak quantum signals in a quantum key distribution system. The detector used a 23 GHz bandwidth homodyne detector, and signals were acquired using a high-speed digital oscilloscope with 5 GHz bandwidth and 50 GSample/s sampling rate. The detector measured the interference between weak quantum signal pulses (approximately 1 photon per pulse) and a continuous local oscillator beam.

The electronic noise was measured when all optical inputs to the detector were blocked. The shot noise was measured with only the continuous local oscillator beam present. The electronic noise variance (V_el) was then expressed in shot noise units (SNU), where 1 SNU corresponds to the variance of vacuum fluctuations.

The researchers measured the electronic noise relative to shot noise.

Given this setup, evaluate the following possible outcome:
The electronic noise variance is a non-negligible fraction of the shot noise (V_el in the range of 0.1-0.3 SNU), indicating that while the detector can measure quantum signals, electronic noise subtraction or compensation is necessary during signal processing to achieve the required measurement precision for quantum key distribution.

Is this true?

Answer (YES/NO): YES